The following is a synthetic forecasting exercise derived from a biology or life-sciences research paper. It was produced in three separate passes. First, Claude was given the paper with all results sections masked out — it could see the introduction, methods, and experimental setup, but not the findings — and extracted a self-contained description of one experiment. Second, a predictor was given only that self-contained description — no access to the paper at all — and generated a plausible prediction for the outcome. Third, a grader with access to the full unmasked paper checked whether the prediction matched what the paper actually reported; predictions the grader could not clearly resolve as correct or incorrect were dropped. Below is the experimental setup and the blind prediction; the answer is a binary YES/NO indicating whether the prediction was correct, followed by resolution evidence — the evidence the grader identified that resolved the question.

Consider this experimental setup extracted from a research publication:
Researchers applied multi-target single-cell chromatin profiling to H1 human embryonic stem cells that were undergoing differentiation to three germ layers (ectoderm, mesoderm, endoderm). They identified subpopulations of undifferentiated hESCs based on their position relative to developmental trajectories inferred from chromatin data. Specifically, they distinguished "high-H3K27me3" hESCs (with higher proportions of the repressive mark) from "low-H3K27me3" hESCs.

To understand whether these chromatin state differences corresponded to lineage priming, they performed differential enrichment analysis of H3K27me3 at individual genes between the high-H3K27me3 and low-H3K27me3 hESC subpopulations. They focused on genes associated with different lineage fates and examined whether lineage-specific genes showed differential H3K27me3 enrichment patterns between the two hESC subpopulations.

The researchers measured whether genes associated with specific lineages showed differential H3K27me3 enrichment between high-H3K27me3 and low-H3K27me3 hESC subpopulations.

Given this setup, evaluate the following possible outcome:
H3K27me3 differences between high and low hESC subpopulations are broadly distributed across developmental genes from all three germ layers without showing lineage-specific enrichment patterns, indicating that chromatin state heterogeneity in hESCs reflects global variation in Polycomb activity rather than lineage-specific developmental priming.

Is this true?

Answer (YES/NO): NO